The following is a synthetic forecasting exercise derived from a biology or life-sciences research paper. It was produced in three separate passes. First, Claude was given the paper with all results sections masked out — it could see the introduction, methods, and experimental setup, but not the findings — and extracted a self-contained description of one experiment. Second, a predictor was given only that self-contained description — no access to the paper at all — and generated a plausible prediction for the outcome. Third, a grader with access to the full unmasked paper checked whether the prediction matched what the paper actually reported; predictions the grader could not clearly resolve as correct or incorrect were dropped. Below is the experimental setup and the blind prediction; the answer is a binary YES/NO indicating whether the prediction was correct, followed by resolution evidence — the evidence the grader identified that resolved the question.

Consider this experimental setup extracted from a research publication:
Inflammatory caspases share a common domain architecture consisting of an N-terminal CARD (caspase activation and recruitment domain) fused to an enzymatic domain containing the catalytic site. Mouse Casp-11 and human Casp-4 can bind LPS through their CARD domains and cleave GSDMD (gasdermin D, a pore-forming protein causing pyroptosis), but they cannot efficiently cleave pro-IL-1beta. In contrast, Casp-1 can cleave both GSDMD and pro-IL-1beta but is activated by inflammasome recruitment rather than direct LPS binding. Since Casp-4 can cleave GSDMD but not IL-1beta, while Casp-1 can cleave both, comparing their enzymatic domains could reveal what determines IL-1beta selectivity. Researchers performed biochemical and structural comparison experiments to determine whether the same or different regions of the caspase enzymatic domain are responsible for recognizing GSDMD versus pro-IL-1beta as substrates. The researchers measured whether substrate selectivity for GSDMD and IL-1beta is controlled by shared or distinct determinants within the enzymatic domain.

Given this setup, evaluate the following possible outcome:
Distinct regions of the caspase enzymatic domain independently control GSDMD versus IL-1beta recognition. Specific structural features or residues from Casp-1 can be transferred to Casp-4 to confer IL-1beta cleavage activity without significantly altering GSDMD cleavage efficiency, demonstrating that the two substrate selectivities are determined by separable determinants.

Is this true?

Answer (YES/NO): YES